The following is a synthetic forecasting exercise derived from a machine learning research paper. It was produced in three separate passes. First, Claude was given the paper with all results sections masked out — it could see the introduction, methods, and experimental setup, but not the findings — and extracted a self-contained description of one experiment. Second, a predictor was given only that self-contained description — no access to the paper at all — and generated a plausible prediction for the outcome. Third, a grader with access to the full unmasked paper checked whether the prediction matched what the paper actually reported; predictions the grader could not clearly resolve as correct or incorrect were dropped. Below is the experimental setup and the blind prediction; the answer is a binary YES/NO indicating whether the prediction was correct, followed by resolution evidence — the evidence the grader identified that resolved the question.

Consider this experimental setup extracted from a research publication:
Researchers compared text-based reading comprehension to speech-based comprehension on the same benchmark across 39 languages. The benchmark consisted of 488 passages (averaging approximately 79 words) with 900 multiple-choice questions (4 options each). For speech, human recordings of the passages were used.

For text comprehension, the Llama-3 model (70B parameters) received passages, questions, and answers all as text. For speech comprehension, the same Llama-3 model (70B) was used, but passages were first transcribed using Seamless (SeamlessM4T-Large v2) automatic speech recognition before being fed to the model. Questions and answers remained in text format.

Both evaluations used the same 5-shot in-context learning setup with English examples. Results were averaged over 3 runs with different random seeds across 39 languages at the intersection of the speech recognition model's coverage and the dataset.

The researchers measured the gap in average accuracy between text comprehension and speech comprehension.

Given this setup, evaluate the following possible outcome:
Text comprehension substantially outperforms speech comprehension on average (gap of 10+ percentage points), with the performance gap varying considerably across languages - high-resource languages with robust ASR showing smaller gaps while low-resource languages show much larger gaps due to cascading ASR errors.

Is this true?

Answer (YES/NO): NO